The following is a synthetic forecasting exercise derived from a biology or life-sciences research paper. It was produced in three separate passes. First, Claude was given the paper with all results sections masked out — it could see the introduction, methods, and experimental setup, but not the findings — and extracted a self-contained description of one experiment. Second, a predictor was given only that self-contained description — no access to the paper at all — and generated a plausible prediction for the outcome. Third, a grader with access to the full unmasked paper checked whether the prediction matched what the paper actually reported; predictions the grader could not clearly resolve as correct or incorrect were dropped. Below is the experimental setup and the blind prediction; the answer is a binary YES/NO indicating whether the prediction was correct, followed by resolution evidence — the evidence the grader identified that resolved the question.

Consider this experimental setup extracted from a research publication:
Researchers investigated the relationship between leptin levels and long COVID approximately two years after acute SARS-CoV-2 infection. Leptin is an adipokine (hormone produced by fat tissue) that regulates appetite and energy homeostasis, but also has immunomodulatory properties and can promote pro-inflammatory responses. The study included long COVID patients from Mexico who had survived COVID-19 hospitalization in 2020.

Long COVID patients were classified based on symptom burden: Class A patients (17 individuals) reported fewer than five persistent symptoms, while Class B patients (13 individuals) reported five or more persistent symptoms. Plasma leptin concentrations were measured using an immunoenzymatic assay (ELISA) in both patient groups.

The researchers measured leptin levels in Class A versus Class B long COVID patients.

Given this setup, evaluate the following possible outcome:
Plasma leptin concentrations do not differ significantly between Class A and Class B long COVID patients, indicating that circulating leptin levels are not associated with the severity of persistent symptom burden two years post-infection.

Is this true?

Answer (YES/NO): YES